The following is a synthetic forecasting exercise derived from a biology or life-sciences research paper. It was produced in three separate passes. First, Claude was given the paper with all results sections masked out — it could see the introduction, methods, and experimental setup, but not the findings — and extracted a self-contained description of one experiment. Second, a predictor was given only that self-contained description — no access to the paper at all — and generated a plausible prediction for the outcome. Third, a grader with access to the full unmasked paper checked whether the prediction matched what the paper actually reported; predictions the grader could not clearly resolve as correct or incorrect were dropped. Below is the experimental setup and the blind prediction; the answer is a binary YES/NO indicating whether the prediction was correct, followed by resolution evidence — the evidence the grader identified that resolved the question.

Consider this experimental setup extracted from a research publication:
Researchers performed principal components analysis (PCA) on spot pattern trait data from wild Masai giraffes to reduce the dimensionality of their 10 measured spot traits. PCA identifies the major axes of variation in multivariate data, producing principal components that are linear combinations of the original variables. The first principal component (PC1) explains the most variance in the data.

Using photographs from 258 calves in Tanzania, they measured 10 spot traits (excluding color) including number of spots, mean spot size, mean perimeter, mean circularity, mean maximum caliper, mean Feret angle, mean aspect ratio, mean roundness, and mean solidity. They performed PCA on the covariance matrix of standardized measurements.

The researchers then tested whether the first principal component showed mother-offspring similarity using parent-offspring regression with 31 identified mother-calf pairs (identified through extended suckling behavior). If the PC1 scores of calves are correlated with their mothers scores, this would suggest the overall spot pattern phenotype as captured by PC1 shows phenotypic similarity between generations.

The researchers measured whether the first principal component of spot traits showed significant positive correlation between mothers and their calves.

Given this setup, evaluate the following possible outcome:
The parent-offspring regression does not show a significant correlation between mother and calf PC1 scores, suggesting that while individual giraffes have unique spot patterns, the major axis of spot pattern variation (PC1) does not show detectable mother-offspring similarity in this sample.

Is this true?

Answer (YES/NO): YES